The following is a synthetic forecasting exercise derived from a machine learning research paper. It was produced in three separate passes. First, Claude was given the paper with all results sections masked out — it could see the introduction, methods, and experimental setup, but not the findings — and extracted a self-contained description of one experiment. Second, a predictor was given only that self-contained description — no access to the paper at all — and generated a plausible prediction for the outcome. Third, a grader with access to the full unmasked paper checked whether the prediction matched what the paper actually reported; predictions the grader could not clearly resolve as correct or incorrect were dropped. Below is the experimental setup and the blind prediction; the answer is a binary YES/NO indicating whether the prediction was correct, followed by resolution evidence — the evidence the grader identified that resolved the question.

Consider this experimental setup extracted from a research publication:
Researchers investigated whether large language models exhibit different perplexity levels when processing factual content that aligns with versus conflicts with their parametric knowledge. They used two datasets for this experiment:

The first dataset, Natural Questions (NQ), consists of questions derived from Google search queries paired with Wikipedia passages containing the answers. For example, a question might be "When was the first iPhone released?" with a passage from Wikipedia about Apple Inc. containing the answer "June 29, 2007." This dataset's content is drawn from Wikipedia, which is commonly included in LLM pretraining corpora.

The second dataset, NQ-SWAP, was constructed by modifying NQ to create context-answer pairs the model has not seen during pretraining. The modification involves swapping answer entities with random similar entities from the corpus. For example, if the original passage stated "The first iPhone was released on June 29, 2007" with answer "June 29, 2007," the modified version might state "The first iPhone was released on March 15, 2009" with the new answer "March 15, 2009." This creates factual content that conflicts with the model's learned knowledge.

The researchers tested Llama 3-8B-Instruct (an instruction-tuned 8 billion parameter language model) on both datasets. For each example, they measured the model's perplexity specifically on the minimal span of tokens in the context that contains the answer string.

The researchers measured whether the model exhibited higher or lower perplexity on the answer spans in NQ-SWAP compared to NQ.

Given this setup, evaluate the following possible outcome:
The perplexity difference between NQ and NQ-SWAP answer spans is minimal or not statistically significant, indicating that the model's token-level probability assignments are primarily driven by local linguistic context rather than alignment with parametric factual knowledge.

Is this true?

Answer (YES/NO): NO